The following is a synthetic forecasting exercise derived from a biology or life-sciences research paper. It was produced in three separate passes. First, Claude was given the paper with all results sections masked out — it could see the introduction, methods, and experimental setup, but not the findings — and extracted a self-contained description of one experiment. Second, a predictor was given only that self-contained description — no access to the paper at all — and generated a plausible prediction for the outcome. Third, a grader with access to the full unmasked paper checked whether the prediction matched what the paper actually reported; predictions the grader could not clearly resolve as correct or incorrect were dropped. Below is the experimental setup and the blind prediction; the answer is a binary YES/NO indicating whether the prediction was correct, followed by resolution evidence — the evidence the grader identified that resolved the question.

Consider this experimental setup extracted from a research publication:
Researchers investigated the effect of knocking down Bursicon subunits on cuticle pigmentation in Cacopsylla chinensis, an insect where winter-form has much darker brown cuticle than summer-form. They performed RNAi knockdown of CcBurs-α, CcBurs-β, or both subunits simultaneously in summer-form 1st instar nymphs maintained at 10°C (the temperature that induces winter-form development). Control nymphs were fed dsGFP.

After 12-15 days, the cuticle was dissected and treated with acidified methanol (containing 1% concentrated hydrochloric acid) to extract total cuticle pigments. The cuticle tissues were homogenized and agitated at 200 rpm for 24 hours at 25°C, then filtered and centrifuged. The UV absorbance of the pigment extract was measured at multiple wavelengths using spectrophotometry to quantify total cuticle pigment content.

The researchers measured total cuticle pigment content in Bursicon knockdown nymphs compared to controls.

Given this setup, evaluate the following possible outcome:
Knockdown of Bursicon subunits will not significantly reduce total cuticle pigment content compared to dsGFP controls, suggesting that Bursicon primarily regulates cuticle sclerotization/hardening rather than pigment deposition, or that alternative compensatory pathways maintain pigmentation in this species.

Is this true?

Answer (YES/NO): NO